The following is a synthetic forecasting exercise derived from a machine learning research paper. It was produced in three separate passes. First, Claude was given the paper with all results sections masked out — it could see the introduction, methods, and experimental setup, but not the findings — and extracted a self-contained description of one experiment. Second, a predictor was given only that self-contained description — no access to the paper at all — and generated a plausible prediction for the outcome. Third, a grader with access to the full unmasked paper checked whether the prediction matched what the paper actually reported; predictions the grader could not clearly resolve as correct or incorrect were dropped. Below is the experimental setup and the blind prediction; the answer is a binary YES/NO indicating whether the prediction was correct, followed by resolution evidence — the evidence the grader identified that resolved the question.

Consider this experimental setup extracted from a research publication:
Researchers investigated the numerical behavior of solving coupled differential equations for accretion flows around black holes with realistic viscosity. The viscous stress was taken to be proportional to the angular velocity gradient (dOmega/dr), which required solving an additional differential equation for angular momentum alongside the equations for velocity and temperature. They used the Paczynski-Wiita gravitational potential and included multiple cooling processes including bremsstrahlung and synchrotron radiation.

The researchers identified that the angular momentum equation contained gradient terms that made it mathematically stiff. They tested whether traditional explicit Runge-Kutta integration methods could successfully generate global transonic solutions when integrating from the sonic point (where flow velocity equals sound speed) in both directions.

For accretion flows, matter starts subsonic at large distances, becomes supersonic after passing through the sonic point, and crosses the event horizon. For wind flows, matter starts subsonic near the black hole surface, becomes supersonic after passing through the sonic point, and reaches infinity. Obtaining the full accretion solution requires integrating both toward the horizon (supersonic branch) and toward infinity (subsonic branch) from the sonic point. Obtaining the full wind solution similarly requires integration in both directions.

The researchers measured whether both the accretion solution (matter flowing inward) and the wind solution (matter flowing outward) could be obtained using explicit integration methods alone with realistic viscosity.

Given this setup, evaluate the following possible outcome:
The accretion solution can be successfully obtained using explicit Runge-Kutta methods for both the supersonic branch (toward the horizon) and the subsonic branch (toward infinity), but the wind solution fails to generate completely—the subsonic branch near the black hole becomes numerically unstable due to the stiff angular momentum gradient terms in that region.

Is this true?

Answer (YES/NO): YES